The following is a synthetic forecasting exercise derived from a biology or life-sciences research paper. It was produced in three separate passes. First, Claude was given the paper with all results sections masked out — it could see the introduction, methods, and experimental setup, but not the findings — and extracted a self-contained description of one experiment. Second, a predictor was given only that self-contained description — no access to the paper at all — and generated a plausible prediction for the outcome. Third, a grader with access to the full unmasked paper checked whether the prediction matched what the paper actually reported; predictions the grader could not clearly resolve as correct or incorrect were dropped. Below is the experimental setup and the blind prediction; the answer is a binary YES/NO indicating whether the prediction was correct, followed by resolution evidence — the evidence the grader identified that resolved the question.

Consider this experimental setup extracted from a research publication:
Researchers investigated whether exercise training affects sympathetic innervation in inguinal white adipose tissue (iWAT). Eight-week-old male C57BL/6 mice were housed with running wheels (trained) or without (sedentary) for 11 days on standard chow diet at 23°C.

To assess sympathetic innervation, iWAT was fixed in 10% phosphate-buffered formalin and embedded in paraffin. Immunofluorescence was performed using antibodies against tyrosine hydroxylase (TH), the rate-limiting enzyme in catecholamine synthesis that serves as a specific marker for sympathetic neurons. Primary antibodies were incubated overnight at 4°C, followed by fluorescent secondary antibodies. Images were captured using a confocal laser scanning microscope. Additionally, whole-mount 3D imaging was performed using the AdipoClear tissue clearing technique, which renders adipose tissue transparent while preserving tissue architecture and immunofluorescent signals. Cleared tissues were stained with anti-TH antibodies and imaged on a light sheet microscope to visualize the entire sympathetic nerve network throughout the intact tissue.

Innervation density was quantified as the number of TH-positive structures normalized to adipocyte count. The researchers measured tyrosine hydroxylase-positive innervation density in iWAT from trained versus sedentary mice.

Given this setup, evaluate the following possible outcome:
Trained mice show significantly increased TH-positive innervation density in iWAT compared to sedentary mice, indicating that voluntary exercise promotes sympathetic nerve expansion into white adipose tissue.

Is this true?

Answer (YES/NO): YES